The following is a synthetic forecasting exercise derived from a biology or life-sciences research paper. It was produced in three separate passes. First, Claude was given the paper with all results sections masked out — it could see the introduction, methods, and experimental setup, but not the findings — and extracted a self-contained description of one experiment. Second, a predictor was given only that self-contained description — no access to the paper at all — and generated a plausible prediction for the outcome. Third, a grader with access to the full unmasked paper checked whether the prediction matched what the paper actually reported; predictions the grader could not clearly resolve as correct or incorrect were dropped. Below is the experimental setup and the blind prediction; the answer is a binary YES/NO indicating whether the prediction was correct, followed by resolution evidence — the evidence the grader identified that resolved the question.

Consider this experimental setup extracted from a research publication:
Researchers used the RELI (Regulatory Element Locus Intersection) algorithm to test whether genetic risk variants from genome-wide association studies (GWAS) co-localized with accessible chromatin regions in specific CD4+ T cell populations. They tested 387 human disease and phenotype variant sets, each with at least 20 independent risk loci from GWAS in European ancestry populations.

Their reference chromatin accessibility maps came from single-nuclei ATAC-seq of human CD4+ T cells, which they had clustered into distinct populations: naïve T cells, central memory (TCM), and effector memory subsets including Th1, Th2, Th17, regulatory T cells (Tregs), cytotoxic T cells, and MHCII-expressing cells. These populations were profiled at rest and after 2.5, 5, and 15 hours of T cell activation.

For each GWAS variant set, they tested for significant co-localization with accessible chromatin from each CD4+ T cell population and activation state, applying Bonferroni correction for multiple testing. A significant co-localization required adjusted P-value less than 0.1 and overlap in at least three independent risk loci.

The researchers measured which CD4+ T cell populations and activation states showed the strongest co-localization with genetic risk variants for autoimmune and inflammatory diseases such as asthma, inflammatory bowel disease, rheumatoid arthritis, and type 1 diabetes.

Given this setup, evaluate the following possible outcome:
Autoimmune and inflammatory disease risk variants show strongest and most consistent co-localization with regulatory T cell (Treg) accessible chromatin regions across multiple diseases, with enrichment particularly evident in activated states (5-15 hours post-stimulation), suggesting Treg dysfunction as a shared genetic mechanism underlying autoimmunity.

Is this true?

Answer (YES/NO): NO